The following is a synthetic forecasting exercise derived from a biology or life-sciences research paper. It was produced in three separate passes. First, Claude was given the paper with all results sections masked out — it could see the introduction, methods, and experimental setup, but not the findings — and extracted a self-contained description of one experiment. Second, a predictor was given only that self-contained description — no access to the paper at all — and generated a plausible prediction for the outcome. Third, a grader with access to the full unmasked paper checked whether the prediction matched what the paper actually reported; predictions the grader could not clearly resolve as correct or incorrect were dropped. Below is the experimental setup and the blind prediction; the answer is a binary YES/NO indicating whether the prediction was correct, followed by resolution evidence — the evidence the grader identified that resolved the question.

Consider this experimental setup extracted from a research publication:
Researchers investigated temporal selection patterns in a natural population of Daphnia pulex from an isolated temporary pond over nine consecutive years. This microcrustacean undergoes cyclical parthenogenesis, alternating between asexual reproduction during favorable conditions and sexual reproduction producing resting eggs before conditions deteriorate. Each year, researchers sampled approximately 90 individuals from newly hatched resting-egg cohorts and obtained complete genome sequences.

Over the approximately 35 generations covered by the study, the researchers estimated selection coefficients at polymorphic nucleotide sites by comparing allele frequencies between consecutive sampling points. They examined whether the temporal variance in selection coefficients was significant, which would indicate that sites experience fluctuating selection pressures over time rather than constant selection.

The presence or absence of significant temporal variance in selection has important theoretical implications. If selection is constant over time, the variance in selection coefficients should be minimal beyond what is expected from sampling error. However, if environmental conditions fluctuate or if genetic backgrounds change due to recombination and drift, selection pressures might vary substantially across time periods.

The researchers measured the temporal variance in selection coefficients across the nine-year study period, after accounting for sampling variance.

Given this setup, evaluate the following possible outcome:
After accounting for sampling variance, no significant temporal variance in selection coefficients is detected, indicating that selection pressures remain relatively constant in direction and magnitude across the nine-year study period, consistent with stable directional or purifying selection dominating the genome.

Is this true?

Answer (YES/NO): NO